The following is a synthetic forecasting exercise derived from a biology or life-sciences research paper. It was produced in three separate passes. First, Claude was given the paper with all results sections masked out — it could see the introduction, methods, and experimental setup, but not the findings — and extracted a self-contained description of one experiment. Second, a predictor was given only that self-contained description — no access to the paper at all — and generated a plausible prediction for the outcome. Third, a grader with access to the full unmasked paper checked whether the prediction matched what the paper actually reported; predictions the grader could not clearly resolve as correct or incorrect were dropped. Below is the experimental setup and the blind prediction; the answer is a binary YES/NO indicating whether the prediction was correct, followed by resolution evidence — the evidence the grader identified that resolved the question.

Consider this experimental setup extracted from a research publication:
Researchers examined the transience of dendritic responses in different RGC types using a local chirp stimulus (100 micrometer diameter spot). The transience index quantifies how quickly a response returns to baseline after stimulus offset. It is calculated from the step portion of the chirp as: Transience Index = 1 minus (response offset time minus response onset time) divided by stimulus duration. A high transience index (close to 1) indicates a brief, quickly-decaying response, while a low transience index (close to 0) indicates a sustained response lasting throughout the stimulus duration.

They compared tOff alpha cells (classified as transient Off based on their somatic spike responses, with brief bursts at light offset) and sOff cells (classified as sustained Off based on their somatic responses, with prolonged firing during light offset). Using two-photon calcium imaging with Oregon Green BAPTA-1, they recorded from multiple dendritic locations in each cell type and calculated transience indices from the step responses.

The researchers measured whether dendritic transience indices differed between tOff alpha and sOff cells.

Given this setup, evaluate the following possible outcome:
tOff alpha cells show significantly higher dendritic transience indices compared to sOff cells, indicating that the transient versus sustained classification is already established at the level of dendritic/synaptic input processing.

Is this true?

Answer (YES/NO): YES